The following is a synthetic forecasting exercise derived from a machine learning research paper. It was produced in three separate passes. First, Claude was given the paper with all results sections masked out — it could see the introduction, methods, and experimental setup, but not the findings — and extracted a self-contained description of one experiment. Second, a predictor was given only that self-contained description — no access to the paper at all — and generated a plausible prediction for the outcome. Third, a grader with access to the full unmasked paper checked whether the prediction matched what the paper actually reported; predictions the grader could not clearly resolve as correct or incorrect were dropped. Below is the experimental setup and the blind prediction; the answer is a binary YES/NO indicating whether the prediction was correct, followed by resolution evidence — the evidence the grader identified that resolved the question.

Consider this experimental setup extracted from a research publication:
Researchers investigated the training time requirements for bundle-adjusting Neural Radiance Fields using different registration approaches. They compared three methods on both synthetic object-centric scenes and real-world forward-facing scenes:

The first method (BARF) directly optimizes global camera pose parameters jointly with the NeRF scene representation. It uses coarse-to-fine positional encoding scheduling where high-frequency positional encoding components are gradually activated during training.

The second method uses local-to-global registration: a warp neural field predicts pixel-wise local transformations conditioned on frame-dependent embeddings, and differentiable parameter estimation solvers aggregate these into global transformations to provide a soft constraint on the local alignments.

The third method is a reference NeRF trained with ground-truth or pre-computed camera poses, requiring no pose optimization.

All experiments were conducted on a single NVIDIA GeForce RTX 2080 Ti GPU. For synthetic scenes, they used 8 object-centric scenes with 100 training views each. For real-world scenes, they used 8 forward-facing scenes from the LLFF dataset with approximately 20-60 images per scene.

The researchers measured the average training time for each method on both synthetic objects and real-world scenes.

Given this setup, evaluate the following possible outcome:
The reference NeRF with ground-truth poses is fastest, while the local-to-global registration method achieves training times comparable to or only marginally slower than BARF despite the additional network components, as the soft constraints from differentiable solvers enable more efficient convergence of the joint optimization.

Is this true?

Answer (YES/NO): NO